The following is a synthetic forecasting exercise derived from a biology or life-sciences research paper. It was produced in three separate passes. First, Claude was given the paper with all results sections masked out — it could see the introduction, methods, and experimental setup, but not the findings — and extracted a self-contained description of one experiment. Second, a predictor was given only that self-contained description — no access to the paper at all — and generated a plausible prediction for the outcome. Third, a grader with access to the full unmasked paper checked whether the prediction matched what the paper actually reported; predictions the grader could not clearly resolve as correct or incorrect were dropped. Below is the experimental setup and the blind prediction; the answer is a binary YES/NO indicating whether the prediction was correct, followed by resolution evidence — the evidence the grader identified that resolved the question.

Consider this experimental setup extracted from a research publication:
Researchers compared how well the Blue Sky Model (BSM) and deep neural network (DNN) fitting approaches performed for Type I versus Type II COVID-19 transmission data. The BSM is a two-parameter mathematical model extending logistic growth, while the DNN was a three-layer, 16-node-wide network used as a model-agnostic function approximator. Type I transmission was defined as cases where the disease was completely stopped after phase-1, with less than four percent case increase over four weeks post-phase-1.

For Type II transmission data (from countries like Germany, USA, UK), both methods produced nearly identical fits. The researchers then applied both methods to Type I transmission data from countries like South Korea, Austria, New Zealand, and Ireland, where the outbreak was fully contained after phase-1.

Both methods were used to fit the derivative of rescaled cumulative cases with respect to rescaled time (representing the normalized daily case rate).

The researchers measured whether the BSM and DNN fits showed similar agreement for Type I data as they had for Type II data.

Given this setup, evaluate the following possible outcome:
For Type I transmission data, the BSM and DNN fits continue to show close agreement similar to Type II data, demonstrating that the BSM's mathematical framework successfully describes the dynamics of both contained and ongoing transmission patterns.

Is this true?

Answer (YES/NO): NO